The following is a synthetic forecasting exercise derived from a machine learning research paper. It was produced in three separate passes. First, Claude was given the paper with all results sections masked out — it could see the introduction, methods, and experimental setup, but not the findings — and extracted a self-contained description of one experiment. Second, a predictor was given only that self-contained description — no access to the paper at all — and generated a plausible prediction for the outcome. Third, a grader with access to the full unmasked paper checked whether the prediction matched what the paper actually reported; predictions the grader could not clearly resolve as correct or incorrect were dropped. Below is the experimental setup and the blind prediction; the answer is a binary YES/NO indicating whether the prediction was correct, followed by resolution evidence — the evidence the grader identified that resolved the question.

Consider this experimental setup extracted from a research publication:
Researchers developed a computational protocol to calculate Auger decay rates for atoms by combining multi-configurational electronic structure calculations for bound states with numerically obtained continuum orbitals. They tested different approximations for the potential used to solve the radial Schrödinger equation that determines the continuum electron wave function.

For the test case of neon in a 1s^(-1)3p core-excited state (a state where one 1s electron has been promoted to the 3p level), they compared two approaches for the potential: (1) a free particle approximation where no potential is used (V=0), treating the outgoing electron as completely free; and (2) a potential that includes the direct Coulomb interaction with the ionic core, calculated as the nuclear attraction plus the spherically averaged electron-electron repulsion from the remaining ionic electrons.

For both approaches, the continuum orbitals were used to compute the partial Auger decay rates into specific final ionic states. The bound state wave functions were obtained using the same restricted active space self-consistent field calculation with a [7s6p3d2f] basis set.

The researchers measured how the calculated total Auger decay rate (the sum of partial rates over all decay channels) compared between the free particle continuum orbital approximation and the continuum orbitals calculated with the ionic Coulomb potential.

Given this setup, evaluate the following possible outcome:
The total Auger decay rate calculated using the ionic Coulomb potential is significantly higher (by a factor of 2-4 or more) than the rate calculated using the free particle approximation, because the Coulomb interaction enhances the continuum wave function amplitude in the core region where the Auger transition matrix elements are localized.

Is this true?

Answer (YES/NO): NO